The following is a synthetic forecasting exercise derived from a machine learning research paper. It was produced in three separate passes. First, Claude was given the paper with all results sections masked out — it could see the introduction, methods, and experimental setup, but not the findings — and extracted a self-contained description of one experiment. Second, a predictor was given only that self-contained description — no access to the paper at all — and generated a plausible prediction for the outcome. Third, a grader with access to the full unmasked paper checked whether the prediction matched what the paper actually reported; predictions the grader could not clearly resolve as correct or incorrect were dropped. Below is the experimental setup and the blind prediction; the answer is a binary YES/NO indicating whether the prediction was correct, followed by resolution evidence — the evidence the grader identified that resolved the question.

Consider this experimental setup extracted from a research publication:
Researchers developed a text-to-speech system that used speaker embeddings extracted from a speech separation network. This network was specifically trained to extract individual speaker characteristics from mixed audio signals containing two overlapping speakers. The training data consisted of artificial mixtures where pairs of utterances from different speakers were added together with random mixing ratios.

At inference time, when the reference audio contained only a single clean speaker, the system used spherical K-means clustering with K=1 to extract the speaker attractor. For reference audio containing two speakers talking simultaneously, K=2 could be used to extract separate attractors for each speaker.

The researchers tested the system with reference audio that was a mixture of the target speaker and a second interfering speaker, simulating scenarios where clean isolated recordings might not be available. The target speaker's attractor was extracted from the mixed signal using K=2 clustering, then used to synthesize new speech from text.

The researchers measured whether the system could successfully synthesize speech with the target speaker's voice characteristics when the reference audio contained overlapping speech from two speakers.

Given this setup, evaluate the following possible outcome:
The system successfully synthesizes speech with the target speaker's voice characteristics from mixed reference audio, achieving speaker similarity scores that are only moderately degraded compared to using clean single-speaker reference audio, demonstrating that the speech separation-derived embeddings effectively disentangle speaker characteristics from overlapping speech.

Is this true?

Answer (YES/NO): YES